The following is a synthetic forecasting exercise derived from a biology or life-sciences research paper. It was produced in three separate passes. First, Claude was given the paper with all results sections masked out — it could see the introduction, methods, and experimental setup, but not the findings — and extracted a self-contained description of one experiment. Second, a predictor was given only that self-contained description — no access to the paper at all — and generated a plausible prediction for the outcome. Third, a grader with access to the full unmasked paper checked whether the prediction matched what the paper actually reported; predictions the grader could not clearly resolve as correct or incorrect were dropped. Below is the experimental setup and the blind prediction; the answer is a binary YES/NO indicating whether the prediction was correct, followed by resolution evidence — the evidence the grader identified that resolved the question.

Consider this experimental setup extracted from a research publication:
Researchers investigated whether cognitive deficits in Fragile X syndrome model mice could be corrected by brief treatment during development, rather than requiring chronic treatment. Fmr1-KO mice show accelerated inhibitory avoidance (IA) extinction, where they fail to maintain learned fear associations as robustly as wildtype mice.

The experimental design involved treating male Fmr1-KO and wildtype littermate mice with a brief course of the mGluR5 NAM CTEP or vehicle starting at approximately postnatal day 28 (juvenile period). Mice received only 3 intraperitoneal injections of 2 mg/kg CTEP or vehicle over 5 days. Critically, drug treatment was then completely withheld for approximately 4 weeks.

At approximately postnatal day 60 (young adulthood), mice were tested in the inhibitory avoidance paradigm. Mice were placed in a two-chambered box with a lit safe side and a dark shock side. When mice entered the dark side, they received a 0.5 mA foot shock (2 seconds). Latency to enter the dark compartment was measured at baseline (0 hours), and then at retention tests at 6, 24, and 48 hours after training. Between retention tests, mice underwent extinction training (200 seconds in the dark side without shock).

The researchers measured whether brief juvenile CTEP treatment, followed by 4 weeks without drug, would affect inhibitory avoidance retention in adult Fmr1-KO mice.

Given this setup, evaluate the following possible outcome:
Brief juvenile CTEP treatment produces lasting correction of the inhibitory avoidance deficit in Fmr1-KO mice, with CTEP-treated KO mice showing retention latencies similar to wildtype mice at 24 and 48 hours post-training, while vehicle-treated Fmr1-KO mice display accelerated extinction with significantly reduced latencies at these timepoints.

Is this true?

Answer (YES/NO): YES